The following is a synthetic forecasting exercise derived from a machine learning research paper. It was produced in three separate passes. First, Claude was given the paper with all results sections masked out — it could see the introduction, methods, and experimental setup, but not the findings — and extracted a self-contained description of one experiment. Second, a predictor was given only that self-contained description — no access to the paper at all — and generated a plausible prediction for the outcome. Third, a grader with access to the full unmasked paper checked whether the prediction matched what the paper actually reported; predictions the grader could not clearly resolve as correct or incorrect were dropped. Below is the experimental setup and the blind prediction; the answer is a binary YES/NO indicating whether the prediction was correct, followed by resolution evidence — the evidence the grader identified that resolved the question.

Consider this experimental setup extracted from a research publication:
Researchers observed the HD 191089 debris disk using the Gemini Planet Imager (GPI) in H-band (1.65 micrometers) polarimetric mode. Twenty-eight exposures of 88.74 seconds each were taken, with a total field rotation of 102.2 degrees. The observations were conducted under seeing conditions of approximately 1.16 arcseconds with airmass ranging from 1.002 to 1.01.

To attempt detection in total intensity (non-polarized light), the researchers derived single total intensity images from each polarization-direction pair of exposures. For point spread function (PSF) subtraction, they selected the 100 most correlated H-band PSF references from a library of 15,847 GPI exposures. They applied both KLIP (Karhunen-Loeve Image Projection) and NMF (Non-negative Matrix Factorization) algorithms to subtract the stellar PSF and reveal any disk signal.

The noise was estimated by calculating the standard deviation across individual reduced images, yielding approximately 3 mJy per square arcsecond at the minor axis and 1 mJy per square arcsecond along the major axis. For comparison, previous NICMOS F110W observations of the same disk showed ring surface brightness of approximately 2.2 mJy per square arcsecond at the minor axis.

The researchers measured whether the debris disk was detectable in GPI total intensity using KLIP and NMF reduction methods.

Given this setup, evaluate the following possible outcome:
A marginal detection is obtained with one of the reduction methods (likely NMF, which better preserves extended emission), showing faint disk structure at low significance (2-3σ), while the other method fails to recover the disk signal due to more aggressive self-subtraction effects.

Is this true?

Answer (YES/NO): NO